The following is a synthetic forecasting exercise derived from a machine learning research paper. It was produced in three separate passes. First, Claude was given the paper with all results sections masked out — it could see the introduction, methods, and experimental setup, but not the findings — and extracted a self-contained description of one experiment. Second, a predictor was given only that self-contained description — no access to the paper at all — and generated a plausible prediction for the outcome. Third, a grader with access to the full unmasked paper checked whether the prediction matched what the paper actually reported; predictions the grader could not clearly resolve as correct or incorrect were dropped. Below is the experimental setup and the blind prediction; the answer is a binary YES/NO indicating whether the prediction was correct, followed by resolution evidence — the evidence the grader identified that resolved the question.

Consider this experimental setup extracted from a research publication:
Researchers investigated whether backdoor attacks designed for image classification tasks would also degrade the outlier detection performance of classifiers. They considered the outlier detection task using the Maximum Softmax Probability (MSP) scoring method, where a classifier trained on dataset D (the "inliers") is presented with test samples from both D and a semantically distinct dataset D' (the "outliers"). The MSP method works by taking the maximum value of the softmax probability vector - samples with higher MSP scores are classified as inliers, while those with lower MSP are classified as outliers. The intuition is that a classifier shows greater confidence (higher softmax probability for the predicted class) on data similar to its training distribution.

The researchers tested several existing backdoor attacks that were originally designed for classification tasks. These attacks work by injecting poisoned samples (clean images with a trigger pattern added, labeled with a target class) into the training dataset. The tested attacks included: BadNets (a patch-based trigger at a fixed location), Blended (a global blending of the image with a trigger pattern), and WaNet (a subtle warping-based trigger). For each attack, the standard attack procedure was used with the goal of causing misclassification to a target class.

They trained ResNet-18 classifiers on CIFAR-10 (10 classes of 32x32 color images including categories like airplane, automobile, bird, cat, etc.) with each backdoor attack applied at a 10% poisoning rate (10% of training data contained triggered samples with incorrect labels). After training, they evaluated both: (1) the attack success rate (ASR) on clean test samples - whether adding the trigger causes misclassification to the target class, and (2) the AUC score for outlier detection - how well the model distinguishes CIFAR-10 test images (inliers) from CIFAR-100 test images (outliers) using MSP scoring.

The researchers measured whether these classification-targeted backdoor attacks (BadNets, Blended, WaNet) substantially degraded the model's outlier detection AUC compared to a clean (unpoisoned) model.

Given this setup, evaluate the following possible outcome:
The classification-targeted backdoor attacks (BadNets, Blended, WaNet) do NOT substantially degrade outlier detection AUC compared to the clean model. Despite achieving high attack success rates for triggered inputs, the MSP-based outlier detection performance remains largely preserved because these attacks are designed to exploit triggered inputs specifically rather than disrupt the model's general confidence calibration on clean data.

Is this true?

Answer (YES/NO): YES